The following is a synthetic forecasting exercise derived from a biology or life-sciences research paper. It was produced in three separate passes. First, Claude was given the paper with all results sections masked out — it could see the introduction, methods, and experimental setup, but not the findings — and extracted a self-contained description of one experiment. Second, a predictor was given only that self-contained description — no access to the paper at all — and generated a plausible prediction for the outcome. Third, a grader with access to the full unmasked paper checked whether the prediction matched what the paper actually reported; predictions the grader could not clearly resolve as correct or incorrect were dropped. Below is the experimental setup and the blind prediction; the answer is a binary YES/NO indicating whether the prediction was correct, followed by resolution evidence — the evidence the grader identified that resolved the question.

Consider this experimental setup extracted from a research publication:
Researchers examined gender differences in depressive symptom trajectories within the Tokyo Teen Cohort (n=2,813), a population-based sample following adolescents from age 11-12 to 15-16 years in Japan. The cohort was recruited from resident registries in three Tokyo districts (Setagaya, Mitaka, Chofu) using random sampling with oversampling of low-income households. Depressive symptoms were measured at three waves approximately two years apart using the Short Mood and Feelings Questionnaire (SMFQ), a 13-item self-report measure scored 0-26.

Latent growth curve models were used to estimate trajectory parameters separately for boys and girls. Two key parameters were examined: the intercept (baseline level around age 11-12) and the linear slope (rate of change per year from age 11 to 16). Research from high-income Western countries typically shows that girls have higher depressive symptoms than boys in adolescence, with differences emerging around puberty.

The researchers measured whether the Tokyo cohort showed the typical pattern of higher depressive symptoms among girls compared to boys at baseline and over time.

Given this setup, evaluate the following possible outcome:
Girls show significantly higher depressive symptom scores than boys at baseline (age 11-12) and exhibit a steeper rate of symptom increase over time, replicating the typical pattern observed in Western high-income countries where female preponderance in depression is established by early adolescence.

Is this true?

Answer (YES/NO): NO